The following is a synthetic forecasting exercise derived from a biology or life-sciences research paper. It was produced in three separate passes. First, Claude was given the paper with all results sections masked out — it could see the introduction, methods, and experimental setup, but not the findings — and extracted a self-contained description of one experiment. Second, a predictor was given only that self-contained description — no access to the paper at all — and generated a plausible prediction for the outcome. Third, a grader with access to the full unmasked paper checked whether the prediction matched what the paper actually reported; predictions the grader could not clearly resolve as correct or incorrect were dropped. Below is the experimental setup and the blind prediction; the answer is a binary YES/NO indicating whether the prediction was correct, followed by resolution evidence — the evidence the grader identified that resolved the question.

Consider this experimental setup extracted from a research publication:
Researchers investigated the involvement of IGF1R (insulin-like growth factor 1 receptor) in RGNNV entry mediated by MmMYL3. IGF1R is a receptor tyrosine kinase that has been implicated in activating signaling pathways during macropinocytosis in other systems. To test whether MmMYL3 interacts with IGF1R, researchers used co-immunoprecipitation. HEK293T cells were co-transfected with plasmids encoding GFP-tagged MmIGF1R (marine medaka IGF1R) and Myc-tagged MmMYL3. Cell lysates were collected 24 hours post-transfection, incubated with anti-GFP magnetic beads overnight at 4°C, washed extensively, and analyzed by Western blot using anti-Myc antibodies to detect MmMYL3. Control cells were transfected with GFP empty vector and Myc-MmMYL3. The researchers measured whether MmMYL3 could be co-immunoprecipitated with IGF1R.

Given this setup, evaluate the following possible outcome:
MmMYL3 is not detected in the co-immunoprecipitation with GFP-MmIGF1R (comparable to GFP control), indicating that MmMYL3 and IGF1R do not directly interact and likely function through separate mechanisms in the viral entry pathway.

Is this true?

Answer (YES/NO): NO